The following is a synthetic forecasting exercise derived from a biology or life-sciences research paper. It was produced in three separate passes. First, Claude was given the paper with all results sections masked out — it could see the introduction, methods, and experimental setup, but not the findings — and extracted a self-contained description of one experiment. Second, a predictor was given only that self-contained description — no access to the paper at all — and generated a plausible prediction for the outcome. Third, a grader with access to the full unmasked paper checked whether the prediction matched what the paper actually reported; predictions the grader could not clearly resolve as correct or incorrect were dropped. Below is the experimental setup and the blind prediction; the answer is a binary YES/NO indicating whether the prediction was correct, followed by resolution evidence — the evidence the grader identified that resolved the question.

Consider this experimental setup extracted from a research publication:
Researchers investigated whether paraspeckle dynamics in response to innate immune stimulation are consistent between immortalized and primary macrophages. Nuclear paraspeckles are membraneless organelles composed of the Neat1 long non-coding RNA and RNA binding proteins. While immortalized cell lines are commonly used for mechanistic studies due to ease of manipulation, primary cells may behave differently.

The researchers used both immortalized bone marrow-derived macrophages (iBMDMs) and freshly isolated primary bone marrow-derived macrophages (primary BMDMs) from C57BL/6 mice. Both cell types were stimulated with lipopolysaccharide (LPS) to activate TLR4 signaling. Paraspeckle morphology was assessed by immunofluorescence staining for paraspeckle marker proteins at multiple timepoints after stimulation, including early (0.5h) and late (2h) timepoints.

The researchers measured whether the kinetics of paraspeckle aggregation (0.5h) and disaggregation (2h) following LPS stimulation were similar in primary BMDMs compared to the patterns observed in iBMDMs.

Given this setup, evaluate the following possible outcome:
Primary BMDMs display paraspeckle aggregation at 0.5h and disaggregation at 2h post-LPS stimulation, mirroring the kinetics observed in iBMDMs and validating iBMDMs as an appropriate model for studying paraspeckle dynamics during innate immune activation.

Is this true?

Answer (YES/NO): YES